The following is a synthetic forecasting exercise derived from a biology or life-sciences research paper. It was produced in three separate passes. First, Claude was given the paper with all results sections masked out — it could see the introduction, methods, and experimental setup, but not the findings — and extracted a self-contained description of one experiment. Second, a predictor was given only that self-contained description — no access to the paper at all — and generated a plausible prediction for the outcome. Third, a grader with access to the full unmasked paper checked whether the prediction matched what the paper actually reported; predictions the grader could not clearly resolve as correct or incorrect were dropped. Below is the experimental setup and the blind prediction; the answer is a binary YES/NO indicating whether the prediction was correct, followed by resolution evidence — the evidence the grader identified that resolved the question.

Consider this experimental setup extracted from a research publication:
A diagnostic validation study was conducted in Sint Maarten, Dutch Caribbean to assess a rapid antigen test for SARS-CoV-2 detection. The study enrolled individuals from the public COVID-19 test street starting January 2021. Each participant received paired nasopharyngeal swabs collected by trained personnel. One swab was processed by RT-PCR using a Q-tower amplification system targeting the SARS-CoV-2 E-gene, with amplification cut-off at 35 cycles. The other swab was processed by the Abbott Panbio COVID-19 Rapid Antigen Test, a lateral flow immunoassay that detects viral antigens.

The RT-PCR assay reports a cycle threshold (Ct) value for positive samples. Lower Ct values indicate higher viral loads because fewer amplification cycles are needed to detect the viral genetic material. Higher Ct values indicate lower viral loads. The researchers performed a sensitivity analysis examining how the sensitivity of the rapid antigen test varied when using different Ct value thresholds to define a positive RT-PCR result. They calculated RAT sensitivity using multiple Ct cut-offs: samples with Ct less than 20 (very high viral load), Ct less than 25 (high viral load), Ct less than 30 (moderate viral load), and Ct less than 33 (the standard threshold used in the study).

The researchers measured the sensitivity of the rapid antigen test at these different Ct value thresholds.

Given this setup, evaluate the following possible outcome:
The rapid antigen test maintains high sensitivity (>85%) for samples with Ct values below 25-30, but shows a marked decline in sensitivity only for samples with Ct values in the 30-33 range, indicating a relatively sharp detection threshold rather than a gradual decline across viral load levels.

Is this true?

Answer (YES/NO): NO